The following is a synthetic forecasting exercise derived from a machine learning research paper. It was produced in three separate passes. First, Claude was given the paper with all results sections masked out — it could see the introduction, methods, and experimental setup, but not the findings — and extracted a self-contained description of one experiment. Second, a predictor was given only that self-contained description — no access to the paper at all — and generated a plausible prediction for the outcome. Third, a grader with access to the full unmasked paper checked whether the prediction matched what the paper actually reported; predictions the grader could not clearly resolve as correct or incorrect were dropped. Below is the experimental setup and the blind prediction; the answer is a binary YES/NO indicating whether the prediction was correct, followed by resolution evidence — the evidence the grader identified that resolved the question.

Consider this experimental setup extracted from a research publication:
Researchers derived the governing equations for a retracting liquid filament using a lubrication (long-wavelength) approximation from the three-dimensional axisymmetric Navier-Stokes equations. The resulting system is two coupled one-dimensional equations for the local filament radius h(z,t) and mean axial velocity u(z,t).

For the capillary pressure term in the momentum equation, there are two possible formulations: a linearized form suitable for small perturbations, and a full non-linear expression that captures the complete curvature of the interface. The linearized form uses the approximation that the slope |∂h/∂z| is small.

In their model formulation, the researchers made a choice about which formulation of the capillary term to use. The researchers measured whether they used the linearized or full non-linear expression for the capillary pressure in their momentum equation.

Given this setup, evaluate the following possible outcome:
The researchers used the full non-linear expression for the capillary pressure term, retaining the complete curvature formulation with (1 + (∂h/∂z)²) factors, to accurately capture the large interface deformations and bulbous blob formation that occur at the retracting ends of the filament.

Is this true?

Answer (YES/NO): YES